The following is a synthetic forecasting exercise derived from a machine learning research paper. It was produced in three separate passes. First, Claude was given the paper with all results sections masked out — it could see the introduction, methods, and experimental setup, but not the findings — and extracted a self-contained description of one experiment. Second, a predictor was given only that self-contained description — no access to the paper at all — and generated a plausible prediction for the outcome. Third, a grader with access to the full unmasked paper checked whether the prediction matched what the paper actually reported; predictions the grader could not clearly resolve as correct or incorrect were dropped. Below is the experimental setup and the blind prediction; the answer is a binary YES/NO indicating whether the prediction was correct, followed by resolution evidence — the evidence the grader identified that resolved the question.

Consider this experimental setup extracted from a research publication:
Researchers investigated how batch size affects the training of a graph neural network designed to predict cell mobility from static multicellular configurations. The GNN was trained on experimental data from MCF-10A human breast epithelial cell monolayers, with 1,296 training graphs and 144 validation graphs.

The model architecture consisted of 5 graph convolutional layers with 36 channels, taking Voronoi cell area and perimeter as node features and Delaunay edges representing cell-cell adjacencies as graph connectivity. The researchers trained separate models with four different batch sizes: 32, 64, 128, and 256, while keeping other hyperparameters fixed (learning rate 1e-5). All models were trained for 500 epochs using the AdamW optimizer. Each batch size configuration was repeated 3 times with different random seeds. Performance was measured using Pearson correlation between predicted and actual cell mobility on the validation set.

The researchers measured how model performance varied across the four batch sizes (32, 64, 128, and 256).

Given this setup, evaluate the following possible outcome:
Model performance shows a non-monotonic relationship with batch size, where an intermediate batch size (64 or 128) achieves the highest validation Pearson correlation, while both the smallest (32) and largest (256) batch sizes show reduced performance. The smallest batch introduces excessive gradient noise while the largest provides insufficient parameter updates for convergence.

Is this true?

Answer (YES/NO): YES